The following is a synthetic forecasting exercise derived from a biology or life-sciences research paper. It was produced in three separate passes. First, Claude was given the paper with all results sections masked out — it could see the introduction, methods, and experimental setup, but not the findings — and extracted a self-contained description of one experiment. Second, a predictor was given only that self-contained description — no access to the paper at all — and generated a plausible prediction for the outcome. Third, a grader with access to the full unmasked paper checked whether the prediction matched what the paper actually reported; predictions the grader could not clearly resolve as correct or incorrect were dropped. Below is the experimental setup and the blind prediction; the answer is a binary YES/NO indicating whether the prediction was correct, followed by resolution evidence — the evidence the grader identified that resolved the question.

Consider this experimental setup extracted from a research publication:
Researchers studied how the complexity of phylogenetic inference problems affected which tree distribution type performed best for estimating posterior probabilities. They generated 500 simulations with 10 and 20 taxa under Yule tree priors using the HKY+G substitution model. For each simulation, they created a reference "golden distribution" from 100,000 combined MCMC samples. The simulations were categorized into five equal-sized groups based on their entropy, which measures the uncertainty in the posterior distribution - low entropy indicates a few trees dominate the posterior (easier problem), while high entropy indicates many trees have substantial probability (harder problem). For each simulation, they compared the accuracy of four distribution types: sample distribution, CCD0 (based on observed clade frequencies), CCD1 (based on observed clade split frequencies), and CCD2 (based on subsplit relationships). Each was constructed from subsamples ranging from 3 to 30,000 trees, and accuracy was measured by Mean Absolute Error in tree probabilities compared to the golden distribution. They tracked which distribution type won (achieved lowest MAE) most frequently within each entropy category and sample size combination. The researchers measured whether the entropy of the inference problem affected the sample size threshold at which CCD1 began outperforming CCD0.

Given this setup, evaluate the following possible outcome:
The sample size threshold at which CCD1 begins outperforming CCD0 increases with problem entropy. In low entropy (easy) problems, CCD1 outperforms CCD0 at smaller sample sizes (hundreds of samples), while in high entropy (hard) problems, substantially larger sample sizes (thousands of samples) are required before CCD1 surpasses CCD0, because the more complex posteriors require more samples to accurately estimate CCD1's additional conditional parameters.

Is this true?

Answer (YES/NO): NO